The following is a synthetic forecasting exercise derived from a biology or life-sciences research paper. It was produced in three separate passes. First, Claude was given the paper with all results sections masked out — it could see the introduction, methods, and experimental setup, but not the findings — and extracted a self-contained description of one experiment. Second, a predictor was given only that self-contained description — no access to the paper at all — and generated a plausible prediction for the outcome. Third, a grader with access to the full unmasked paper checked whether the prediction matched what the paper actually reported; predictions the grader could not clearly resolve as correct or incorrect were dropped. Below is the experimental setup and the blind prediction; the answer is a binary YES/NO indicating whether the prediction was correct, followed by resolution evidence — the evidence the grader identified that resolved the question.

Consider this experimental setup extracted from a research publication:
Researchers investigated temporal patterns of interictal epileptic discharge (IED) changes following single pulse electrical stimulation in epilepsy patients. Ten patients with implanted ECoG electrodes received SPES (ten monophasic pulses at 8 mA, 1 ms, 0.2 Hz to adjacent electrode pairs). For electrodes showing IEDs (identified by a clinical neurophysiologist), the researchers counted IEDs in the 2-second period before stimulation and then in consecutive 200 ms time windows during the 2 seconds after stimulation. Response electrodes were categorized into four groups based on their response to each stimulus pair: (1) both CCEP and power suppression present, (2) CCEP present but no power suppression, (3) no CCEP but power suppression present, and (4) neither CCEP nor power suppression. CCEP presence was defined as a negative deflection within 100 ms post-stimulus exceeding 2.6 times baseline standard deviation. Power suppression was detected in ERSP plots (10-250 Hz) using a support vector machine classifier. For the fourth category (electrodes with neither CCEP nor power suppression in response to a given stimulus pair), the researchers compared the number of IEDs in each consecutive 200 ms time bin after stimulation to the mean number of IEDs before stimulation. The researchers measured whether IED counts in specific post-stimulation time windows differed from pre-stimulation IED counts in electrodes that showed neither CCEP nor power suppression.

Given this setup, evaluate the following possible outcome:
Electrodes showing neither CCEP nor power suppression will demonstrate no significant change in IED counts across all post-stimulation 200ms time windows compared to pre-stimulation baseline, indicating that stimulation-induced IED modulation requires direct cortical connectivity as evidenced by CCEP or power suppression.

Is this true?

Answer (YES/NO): NO